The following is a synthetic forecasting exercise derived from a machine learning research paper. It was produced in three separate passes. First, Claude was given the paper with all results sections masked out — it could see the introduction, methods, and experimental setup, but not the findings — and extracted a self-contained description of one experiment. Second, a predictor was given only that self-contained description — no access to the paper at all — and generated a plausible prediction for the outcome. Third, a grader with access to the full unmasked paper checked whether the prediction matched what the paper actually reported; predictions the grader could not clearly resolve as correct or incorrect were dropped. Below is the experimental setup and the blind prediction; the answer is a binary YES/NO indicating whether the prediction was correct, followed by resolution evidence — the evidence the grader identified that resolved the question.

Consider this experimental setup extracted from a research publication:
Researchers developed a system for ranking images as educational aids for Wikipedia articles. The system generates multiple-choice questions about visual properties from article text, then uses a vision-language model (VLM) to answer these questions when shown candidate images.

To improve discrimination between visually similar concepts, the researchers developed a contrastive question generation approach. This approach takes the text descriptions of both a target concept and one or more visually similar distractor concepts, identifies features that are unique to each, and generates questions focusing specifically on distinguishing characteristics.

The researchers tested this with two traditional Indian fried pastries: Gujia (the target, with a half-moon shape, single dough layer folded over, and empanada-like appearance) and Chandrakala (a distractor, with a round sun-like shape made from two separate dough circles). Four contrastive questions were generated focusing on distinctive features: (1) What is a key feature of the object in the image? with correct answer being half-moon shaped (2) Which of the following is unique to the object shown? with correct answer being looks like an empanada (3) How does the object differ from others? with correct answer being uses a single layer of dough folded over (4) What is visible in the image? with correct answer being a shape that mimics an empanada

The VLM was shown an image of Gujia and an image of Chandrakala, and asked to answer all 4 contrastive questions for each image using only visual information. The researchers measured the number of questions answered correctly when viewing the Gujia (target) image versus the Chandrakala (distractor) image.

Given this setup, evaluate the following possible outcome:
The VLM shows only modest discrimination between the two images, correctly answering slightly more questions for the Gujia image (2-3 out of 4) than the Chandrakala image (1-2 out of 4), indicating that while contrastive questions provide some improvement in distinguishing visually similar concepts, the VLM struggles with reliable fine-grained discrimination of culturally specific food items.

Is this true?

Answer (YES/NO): NO